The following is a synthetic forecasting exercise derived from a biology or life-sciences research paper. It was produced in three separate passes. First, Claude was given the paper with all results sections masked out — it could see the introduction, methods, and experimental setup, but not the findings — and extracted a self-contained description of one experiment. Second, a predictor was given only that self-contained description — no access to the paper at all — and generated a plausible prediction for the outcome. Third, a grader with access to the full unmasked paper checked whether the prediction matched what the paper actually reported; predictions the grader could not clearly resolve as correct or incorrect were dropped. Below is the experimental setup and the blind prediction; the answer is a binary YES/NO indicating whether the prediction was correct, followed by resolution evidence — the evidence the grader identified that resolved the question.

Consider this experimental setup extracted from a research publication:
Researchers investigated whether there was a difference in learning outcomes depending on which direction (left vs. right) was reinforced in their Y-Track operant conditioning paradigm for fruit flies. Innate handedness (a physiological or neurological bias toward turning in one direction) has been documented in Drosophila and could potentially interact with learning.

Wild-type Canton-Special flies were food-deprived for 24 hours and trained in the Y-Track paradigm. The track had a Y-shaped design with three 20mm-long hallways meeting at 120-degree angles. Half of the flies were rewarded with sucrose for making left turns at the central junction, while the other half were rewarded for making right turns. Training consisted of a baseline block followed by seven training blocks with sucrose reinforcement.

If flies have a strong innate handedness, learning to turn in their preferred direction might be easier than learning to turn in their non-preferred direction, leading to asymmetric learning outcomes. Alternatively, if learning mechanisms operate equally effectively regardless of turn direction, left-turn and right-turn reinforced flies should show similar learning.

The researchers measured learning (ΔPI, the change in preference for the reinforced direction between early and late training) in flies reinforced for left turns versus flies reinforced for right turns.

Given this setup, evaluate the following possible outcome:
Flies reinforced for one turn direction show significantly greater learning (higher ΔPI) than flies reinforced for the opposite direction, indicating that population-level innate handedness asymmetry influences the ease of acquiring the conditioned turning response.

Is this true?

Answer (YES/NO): NO